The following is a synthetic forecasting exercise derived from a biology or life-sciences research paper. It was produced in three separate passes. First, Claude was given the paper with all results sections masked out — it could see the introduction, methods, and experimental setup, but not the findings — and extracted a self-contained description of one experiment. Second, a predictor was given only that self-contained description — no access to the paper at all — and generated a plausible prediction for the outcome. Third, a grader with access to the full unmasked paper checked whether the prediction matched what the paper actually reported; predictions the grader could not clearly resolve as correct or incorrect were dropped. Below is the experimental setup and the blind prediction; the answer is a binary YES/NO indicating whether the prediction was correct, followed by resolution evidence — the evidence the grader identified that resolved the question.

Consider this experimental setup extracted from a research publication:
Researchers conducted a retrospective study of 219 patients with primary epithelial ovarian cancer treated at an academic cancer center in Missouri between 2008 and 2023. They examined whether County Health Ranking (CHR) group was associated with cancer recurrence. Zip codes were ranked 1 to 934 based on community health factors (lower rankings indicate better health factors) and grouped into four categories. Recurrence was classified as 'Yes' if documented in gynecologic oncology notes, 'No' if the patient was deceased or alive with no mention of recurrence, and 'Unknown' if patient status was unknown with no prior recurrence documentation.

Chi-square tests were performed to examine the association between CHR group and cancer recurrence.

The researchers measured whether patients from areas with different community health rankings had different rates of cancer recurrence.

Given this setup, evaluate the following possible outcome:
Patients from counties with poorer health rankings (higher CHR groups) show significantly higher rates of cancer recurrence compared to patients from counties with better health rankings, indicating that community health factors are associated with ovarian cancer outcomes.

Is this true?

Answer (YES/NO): YES